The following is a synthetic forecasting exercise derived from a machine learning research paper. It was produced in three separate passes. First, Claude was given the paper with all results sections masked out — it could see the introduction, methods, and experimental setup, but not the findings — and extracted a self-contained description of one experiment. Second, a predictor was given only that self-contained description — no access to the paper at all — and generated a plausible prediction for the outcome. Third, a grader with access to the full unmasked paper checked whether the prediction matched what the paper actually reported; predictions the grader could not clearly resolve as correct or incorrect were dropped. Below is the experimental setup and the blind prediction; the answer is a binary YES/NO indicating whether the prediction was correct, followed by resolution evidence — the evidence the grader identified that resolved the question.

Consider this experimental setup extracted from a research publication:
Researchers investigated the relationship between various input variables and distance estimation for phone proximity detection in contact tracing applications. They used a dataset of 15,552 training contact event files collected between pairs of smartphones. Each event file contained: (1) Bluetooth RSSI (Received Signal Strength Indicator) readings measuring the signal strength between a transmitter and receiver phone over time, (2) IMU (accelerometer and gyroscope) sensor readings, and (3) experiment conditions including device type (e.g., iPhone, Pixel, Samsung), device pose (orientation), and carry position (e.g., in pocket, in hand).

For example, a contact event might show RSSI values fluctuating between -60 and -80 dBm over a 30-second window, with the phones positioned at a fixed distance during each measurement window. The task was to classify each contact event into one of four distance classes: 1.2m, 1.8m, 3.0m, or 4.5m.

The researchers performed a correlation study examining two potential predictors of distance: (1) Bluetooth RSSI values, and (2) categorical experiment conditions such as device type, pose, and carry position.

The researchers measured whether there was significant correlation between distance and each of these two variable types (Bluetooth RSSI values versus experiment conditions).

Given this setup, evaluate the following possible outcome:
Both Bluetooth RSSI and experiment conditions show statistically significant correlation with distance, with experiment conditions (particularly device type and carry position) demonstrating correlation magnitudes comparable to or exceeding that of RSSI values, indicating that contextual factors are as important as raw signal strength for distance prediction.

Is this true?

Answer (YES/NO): NO